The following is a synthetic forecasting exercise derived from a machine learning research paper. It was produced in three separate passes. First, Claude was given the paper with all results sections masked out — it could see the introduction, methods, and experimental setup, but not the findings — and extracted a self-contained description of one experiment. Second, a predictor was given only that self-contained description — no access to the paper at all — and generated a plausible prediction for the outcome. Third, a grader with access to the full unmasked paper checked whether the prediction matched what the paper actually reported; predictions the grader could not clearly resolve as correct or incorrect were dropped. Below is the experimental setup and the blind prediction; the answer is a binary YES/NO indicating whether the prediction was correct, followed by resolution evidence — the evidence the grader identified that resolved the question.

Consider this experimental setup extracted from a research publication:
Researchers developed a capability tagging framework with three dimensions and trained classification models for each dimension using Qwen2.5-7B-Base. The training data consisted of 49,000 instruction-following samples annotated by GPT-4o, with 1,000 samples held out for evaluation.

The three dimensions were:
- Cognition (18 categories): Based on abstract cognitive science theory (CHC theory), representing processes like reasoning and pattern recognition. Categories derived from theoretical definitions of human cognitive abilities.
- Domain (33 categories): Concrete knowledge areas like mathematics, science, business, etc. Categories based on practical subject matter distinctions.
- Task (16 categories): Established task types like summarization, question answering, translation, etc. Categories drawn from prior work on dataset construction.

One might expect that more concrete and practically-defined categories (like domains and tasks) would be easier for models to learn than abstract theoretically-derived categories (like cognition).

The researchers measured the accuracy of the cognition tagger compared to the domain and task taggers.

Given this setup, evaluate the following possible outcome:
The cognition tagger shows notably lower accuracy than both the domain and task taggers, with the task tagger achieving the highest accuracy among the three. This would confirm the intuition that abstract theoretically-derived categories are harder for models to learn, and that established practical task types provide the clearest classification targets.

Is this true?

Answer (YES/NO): NO